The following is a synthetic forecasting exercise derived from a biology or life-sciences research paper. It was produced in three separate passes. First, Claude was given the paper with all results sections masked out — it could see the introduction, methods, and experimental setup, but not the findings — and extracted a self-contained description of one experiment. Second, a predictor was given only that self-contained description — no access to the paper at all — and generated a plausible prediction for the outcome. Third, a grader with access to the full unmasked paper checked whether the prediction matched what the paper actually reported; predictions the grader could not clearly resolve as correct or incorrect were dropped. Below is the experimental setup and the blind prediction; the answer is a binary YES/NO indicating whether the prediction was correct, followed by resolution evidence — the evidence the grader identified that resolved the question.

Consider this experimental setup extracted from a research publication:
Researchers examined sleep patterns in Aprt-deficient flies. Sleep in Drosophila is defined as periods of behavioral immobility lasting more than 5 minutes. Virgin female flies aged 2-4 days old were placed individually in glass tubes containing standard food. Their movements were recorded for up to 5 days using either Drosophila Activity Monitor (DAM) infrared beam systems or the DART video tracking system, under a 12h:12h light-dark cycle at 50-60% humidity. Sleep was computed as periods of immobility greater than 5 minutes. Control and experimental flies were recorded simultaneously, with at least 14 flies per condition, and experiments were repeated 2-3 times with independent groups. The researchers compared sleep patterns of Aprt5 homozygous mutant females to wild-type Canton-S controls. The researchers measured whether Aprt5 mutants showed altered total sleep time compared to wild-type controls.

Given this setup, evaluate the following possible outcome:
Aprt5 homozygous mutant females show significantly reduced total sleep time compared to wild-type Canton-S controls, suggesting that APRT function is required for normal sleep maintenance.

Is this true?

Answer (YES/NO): YES